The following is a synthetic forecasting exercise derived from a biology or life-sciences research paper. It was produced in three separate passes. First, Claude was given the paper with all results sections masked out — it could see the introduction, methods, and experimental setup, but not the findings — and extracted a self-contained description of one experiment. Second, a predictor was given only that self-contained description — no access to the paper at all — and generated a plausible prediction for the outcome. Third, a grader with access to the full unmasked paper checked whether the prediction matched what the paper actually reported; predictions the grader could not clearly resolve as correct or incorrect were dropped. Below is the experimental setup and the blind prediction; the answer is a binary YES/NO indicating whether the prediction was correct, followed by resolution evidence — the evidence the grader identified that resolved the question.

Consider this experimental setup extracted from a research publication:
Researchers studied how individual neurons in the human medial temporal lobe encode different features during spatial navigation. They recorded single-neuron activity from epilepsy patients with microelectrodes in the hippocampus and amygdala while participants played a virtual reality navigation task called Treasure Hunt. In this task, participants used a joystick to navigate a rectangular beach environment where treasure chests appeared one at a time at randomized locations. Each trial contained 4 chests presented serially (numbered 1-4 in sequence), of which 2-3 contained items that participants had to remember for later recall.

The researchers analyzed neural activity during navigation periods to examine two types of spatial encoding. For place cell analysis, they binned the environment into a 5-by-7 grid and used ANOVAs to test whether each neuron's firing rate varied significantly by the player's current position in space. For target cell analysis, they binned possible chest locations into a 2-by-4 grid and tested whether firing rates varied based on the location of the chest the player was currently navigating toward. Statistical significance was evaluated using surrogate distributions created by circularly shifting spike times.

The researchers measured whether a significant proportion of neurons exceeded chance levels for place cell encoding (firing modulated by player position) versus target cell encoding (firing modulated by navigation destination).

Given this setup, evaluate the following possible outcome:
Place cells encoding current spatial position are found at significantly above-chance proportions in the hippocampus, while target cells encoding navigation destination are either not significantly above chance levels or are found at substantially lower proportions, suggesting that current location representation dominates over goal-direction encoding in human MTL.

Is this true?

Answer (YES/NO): NO